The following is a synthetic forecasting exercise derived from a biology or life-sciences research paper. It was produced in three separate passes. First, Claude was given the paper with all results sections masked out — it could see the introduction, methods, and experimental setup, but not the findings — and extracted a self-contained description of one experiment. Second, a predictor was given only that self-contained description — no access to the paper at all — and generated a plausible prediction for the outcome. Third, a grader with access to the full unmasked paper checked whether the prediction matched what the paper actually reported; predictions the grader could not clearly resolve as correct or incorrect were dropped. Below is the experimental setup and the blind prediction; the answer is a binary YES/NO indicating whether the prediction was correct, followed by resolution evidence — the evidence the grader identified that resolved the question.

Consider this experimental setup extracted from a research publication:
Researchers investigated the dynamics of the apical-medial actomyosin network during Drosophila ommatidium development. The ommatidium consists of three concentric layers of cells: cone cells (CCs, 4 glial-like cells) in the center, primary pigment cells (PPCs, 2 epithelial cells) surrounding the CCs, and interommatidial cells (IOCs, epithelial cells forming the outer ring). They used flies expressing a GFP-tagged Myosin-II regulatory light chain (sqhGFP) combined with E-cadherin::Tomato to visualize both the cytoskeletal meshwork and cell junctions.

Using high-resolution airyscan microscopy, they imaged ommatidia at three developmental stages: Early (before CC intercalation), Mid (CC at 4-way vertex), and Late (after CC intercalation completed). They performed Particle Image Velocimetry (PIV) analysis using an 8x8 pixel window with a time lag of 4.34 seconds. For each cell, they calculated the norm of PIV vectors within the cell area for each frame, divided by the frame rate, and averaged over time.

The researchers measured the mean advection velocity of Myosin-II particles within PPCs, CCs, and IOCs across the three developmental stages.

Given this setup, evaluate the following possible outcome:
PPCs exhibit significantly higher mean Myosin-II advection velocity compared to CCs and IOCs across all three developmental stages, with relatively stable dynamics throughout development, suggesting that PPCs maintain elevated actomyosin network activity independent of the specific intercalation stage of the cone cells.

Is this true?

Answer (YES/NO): NO